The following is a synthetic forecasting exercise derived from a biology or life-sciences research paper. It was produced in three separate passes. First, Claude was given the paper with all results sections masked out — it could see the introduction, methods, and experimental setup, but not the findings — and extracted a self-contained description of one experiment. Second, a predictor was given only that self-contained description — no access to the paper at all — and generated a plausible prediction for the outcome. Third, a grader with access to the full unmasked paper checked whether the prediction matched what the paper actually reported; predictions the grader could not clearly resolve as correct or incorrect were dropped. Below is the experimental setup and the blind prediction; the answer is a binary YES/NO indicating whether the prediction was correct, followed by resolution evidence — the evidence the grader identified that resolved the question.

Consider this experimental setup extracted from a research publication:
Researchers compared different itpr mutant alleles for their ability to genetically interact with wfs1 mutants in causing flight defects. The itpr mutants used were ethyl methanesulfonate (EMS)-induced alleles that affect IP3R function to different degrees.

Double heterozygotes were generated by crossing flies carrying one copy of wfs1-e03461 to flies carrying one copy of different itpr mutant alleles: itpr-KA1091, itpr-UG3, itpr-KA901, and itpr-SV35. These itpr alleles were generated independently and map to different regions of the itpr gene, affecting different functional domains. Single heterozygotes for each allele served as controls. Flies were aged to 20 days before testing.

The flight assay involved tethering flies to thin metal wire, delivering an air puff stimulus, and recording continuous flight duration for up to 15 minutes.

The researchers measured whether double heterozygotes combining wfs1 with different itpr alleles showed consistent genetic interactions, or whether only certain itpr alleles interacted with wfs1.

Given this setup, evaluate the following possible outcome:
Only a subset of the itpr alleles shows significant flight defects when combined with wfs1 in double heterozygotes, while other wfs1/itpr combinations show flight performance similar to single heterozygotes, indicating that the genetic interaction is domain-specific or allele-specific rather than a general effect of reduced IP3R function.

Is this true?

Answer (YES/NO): NO